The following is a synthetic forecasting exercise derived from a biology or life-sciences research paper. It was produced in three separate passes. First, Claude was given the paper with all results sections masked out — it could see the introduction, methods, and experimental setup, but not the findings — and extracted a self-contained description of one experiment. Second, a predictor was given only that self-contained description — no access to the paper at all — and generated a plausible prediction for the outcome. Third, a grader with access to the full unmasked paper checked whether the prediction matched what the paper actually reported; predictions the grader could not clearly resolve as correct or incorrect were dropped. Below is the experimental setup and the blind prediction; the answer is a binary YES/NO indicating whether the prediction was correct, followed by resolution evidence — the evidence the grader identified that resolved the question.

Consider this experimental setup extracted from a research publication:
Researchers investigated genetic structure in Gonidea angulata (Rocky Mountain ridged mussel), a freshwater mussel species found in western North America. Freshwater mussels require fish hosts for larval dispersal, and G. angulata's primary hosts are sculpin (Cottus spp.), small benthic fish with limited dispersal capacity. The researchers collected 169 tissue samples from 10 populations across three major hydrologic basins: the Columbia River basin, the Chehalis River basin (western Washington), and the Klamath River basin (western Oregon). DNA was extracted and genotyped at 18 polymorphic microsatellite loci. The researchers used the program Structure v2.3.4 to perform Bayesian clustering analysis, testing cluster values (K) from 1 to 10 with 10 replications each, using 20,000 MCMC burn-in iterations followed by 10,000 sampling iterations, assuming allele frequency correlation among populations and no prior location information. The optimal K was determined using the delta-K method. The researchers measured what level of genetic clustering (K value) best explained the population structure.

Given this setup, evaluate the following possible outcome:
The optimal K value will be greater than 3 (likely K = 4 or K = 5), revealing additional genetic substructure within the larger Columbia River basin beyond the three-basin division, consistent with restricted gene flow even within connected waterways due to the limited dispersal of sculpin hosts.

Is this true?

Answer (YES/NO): NO